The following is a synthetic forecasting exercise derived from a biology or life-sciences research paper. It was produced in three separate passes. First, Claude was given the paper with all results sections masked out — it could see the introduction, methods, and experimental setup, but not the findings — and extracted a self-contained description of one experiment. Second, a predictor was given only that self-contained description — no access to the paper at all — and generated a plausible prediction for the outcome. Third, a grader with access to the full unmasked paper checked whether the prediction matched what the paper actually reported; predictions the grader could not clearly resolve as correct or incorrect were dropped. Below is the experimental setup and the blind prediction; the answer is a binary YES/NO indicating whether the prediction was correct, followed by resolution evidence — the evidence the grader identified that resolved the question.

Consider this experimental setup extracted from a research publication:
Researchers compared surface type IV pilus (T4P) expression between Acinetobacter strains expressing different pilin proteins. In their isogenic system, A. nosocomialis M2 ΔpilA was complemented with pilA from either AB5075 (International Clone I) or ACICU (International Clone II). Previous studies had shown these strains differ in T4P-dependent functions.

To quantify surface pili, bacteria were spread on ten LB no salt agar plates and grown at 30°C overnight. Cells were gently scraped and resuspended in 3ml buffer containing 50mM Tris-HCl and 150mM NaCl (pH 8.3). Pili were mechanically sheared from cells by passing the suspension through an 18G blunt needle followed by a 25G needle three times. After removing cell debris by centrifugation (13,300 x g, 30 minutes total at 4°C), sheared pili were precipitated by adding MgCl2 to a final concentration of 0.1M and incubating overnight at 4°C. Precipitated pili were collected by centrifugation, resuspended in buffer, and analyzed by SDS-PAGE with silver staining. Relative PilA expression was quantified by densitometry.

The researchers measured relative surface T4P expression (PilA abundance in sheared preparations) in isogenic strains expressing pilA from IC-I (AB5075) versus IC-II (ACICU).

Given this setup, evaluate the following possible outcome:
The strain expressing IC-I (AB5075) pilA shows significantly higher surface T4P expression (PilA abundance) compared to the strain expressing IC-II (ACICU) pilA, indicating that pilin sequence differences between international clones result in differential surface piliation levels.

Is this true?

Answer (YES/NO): NO